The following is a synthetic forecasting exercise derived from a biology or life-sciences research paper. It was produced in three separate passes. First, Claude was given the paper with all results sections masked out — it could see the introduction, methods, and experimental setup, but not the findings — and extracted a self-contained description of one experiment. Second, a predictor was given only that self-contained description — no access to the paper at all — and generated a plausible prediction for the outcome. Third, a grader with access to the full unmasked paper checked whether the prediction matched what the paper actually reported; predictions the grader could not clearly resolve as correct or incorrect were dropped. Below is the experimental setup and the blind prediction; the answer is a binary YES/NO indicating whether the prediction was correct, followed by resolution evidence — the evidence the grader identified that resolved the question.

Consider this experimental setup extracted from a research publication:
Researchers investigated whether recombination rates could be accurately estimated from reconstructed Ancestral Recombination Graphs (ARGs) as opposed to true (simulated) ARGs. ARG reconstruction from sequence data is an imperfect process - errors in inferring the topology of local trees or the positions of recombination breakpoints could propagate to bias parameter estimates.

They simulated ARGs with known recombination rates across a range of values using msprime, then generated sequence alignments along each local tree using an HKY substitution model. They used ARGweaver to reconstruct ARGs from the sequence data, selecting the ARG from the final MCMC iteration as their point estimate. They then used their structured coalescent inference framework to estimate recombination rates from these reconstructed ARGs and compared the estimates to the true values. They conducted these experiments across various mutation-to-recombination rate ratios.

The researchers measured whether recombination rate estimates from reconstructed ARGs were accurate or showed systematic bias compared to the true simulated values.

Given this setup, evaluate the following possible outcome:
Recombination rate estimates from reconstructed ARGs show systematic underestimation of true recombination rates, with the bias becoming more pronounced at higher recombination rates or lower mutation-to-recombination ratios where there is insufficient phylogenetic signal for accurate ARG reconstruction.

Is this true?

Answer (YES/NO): NO